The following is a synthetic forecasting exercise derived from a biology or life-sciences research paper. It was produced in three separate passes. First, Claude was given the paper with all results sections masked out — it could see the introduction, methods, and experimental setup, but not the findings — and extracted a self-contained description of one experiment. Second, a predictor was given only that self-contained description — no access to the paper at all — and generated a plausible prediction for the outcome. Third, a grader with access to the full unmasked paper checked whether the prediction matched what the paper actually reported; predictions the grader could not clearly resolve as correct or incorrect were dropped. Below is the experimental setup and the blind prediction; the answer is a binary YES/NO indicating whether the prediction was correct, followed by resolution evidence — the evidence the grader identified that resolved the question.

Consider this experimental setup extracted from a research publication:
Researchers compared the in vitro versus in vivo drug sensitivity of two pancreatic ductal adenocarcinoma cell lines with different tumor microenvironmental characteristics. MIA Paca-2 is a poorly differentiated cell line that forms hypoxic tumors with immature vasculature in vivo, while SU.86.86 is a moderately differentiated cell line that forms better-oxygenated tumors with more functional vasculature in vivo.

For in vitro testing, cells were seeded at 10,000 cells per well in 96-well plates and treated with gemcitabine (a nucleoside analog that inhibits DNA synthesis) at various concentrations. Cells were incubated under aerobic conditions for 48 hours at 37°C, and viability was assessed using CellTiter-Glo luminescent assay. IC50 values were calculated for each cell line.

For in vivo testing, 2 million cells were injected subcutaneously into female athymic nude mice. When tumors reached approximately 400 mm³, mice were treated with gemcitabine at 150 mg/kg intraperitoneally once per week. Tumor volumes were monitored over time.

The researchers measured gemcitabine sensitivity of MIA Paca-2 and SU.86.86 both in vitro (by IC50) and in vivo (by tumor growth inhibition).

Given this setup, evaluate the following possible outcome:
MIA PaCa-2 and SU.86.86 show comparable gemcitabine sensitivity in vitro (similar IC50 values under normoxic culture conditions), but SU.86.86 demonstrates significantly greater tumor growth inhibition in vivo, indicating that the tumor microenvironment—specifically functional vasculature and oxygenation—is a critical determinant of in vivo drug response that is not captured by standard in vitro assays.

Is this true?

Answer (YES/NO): NO